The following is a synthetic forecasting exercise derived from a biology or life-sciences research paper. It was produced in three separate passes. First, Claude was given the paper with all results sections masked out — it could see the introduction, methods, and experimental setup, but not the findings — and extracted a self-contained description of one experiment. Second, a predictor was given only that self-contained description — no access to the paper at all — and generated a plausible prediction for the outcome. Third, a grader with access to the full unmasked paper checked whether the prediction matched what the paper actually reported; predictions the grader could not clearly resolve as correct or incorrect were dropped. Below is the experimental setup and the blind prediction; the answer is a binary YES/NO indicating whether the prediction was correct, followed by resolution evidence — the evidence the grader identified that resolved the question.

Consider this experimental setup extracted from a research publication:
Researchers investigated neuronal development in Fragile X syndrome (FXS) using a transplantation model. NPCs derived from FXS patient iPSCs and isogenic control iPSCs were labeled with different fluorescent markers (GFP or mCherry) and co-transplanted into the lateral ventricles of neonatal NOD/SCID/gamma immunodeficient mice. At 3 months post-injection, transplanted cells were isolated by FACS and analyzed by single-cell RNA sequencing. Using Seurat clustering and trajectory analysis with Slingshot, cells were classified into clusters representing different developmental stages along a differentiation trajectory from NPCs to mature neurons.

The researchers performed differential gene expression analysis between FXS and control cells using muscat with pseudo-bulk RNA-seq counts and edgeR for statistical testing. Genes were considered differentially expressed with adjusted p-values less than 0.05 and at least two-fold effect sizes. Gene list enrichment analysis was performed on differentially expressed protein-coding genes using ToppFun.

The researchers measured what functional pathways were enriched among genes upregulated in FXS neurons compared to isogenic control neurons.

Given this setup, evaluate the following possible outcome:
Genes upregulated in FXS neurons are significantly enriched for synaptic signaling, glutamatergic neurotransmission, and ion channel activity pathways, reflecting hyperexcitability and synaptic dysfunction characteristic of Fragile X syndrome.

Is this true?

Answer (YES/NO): NO